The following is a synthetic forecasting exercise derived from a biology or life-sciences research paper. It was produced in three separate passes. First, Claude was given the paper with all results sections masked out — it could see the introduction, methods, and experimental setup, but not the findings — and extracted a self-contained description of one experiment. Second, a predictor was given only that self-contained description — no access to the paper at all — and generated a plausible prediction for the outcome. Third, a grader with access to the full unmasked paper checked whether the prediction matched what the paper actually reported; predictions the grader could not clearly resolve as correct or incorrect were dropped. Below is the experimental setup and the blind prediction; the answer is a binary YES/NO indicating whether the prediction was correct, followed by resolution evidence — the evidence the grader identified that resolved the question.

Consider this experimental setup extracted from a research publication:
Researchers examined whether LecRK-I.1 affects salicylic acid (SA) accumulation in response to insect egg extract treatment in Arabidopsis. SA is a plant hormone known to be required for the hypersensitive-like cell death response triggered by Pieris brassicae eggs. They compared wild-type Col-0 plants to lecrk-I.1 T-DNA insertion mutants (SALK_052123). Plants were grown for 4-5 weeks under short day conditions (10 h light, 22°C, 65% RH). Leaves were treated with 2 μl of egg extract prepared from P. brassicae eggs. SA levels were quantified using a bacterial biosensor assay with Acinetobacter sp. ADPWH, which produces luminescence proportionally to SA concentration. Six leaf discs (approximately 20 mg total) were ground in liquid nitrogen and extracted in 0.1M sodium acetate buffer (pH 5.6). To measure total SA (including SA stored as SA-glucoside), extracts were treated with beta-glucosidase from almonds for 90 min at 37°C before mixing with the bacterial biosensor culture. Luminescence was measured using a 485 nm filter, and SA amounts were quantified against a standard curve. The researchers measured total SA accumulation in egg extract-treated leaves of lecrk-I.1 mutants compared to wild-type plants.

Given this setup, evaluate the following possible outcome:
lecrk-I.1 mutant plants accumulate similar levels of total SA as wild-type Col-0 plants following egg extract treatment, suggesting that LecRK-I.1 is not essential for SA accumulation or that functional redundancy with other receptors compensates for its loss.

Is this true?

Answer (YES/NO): YES